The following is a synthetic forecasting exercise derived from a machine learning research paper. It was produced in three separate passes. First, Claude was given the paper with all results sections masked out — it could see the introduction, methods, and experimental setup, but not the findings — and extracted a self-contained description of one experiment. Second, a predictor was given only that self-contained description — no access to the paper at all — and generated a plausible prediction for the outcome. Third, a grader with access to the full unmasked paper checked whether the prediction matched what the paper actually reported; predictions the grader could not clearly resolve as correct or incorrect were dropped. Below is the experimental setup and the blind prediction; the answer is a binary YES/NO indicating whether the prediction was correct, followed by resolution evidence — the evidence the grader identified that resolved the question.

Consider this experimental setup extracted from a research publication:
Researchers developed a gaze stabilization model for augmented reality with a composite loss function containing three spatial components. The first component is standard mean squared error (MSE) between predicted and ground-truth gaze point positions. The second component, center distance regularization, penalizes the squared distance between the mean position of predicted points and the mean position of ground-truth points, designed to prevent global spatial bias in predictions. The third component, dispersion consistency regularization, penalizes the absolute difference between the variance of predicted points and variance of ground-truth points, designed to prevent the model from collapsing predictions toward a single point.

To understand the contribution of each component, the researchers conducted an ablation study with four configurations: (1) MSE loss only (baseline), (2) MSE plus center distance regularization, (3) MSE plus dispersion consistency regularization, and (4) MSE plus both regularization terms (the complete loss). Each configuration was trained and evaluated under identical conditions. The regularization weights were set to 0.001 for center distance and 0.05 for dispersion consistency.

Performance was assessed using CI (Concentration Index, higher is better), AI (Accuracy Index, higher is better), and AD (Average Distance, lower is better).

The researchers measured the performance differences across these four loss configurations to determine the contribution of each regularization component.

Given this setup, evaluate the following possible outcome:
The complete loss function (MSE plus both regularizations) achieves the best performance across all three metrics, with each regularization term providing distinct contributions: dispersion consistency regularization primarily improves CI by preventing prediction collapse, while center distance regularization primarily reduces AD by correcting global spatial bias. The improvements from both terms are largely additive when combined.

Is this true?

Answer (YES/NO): NO